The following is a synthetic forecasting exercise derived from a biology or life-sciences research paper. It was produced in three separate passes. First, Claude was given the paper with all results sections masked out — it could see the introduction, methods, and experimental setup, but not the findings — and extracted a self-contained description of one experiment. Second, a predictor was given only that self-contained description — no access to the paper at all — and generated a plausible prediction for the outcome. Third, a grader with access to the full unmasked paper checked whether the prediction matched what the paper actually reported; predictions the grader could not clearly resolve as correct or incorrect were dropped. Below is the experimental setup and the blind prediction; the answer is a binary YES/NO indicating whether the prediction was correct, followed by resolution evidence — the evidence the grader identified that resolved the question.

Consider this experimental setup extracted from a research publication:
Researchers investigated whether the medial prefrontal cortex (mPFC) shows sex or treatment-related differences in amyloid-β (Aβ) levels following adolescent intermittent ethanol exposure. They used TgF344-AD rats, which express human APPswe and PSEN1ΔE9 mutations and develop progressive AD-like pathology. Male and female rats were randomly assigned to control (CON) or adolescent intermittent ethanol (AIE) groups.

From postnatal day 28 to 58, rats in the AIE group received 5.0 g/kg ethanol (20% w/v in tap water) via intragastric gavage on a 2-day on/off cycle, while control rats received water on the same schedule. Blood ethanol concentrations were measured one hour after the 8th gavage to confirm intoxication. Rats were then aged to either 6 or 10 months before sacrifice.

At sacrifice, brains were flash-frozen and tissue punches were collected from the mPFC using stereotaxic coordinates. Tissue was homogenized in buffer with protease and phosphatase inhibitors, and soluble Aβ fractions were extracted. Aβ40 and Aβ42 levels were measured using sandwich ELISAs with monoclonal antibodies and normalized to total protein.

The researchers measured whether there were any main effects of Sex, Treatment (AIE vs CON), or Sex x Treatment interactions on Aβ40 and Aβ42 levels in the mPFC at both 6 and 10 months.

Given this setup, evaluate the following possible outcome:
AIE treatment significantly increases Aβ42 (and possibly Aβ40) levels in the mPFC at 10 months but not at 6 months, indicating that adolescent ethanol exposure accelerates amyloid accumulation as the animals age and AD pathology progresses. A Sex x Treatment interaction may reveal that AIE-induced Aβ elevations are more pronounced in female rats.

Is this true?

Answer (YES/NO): NO